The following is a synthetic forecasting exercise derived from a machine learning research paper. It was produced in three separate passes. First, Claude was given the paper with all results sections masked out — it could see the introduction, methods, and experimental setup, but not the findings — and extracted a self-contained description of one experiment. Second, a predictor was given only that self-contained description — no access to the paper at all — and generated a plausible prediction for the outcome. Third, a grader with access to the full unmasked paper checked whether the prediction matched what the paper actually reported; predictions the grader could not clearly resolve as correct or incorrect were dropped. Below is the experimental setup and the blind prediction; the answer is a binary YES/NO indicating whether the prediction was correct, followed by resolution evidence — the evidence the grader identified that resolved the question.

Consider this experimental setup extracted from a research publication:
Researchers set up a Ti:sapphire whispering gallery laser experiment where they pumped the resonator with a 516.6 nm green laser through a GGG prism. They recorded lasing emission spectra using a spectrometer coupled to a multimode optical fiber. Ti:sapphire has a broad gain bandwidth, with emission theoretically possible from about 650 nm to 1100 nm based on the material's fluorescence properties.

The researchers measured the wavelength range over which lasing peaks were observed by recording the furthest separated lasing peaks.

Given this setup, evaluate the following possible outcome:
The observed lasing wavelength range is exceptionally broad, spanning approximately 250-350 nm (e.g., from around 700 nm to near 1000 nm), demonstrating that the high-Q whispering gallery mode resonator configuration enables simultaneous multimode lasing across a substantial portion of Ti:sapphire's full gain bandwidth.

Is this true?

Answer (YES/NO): NO